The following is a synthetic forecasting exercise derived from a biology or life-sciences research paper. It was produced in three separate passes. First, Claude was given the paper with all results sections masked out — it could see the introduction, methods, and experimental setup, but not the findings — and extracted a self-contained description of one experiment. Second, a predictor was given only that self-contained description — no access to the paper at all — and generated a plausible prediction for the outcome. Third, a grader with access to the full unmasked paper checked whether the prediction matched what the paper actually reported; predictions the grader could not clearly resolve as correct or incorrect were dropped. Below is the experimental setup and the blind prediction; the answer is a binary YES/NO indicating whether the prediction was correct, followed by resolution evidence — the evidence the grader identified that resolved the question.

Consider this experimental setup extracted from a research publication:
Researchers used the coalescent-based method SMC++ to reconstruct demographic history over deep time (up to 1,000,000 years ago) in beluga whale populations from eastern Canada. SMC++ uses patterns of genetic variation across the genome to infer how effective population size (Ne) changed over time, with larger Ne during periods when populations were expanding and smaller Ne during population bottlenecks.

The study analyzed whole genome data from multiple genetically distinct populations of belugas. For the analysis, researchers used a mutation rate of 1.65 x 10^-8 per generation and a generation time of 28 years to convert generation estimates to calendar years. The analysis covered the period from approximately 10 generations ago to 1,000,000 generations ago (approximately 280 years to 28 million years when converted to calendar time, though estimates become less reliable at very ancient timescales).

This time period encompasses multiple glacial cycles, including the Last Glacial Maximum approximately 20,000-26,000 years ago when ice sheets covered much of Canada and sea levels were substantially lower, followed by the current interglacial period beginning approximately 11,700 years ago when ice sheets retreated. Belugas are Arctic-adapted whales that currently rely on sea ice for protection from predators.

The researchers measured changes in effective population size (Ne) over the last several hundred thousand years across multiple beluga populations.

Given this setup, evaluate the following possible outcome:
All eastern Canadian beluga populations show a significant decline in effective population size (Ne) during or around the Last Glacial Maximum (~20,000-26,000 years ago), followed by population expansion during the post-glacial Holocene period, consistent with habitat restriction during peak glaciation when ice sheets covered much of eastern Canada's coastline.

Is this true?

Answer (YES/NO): NO